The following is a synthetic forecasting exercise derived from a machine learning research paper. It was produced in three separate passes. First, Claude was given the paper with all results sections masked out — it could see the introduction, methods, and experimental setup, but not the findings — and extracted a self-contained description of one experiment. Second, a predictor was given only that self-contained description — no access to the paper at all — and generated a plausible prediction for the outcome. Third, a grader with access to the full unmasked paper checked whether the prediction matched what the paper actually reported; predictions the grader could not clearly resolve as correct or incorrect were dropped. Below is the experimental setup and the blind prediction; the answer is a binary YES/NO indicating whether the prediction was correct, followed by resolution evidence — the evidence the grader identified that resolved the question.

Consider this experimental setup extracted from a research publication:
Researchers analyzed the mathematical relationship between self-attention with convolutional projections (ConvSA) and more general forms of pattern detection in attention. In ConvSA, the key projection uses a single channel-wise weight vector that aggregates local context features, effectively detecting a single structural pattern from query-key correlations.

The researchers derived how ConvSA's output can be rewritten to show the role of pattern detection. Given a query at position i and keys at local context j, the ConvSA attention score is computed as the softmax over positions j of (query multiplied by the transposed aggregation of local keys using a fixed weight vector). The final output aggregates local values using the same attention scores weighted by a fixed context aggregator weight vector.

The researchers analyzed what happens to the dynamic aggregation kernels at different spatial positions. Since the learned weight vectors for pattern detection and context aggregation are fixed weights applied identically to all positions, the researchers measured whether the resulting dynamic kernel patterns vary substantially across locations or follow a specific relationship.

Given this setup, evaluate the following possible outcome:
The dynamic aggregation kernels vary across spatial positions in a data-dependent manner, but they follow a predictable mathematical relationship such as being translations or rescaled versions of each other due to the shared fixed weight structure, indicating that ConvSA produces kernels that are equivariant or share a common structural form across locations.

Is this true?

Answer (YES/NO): NO